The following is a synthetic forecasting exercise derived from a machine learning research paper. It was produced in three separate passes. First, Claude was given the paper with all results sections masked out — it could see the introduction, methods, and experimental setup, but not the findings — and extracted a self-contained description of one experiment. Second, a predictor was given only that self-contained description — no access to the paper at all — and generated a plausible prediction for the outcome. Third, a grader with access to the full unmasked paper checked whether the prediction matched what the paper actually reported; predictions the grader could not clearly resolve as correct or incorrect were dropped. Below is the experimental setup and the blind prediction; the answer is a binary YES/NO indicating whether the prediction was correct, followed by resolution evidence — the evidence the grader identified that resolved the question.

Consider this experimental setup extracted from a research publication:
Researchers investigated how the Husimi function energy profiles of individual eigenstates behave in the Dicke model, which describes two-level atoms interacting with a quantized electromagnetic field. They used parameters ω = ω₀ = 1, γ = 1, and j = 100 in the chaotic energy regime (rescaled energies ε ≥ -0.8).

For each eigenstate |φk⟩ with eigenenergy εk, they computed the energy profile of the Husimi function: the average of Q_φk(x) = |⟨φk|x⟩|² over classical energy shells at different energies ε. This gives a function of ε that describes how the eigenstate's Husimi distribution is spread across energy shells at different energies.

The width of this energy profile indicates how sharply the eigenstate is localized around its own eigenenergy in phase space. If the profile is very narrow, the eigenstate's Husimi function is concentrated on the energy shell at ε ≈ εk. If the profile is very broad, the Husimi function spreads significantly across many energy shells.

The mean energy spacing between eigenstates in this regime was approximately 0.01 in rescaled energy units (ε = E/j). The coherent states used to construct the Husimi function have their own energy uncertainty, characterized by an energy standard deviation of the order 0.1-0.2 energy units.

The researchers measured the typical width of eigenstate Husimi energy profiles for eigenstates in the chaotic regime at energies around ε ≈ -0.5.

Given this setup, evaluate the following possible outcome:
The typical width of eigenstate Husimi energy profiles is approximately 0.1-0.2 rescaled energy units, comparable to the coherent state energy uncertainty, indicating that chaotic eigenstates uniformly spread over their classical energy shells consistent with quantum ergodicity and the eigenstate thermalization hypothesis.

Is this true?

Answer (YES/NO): YES